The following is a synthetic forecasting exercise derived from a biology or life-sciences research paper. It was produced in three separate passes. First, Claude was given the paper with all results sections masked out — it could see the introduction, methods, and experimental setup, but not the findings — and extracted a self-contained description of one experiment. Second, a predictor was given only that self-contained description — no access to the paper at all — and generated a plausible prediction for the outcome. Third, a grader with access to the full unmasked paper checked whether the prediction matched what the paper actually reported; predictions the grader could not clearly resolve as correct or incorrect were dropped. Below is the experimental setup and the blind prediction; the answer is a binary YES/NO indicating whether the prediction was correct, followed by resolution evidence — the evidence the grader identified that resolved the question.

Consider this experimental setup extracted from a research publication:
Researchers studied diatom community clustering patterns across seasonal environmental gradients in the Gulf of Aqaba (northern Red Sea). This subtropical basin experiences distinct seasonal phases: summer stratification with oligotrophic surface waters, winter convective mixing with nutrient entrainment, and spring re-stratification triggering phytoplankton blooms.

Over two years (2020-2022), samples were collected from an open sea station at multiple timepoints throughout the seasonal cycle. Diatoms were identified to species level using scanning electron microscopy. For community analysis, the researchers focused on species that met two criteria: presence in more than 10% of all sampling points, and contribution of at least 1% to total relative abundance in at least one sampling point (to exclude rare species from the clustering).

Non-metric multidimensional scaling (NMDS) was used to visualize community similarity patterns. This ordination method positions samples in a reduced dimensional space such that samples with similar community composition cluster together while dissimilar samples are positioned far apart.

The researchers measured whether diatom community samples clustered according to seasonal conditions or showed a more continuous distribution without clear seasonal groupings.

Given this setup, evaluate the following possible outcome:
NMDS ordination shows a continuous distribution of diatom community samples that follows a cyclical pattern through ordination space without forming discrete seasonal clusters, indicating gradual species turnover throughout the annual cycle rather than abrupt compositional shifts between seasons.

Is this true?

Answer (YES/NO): NO